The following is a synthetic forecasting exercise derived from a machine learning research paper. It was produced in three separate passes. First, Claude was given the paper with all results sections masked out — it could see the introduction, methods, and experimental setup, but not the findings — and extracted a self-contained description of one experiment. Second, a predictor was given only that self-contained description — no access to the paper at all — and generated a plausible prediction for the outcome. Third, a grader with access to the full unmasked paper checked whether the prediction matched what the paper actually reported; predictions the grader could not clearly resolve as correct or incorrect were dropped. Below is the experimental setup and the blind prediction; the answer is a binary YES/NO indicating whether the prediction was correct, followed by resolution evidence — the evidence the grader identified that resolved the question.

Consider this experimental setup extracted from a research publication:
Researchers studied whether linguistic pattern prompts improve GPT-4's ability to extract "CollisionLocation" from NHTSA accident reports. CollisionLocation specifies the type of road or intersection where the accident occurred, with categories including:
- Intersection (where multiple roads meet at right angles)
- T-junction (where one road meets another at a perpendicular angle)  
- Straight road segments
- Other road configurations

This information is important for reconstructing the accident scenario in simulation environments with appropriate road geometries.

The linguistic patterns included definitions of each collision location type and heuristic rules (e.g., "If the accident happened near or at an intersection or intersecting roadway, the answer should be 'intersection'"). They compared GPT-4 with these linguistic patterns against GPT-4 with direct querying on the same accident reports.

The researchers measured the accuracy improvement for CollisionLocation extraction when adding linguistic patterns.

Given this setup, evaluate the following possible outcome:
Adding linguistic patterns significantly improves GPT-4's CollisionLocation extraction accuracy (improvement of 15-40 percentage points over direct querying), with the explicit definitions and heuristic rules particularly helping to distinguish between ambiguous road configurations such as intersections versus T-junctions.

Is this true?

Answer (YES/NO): NO